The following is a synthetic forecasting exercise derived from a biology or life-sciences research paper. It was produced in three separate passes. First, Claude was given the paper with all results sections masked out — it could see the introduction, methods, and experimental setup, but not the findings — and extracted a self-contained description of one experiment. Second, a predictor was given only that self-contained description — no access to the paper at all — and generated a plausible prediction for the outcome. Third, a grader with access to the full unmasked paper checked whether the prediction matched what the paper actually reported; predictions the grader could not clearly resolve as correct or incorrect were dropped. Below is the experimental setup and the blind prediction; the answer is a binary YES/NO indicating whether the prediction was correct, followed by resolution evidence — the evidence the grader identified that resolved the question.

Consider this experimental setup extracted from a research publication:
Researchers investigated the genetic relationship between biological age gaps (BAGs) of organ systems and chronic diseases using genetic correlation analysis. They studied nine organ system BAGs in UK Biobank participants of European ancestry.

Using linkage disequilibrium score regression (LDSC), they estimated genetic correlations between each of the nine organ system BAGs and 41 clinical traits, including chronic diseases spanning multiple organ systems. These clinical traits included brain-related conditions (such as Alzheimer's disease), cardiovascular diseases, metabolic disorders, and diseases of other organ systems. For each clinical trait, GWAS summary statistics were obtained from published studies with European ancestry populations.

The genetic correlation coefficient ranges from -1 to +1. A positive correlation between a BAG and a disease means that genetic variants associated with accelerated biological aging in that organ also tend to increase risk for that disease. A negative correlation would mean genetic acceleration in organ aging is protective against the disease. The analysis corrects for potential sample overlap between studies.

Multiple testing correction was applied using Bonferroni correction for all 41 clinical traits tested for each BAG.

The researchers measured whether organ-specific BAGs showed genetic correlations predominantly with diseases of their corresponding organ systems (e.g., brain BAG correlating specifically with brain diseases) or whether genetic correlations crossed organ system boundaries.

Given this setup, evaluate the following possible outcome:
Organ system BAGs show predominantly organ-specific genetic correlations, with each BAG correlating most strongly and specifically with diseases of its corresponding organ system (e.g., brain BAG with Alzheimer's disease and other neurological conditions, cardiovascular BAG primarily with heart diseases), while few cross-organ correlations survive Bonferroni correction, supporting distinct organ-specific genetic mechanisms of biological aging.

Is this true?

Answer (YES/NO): NO